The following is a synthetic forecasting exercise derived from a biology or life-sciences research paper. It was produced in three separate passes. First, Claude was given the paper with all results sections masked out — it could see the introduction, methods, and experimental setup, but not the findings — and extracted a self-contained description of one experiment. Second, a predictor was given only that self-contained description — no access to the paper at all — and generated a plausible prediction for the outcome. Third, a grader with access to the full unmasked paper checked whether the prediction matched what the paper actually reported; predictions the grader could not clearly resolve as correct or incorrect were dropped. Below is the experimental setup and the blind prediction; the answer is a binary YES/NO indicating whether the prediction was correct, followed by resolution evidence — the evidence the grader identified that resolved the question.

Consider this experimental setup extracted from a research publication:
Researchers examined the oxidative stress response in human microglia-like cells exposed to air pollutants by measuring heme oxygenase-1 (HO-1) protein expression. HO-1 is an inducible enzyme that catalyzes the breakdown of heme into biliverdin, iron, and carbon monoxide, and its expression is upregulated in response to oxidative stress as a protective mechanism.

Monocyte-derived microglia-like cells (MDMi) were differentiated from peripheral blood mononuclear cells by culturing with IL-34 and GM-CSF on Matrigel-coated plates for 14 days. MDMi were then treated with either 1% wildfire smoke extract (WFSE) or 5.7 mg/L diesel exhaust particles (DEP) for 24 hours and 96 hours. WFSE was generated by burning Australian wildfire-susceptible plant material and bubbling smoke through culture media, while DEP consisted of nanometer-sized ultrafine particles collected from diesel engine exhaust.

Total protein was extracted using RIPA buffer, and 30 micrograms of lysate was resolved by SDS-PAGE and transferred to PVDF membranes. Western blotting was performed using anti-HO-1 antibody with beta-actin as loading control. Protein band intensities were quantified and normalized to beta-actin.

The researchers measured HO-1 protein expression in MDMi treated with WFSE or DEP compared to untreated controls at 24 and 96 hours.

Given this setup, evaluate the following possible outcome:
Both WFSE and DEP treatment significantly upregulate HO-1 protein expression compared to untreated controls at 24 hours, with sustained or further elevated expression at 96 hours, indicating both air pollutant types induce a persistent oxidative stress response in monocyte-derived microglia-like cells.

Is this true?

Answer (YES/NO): NO